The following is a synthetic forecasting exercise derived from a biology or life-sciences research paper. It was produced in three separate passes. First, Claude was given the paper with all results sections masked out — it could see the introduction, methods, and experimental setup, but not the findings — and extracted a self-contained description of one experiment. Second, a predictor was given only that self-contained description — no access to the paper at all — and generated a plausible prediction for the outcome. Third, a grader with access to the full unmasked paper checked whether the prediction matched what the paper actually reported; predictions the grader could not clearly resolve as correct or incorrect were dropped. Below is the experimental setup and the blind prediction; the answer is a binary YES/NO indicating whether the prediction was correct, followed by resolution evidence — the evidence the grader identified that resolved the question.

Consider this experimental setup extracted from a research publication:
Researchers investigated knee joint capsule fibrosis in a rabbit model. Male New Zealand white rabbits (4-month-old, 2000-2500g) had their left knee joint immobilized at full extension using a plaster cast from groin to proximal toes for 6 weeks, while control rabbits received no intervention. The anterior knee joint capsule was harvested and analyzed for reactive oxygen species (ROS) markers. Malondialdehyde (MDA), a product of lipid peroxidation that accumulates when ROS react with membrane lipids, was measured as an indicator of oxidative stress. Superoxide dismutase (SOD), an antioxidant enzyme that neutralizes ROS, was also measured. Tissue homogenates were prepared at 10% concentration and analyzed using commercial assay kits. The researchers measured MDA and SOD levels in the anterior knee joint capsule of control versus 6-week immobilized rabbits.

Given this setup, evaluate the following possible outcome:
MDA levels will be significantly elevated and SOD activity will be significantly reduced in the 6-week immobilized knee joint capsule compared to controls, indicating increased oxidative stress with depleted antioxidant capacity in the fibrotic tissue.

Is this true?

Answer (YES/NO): YES